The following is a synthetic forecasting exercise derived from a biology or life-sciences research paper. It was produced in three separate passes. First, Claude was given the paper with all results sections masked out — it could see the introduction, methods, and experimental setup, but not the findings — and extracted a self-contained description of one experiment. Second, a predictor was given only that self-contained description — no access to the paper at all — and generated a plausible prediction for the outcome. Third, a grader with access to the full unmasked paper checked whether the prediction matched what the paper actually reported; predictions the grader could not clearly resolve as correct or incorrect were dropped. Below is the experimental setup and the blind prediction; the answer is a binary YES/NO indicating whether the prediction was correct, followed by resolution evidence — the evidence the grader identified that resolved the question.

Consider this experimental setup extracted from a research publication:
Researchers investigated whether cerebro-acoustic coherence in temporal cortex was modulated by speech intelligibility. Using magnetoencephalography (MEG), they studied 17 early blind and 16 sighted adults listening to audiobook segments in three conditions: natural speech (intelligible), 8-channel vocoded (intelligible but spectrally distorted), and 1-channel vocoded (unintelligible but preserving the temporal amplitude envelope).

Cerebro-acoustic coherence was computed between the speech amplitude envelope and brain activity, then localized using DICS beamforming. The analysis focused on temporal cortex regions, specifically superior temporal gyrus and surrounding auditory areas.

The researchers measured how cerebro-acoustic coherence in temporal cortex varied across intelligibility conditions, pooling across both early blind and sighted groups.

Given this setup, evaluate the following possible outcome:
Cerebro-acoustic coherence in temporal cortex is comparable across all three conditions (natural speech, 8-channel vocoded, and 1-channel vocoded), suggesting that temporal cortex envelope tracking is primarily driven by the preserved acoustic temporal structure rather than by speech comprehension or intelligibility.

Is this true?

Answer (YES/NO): NO